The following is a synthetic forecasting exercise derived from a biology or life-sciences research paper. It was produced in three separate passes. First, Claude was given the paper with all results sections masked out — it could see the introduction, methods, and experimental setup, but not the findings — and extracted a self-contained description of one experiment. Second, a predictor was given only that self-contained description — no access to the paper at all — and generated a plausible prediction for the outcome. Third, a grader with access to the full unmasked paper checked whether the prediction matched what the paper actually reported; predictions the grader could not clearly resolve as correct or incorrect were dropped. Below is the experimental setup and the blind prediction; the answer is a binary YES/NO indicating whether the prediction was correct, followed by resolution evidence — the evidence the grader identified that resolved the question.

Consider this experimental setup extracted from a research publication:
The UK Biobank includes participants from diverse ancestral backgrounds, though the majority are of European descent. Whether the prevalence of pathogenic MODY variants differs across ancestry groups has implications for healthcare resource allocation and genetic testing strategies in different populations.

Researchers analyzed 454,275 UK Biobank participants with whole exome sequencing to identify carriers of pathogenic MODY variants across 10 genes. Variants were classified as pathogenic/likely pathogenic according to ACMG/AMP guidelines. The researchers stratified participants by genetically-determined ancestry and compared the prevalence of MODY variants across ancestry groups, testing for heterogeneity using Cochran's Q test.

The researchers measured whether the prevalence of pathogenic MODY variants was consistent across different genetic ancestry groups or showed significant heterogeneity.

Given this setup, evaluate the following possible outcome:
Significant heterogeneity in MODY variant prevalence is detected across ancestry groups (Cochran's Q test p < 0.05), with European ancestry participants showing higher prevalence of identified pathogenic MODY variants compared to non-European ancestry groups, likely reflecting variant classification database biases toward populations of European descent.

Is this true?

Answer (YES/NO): NO